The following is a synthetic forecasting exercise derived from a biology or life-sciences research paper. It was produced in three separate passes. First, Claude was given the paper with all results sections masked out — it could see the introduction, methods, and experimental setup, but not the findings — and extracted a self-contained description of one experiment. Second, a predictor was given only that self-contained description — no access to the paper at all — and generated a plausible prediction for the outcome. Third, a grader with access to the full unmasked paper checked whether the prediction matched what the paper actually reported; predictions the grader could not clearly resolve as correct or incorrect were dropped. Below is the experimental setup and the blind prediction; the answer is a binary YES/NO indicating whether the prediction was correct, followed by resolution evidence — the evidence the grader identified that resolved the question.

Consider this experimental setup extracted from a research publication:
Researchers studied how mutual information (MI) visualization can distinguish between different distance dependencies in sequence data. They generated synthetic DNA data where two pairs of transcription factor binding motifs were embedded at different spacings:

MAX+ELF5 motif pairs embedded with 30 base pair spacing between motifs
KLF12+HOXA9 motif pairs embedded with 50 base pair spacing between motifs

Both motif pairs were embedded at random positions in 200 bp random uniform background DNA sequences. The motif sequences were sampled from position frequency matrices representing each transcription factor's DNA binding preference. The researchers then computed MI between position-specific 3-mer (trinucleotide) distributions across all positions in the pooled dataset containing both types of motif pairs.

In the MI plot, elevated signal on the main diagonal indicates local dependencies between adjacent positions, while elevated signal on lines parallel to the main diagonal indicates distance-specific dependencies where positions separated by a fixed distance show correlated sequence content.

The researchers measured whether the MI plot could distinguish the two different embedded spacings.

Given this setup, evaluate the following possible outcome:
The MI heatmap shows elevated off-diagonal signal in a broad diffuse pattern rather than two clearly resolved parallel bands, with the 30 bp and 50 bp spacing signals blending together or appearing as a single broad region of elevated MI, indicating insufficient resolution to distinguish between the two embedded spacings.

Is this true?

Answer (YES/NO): NO